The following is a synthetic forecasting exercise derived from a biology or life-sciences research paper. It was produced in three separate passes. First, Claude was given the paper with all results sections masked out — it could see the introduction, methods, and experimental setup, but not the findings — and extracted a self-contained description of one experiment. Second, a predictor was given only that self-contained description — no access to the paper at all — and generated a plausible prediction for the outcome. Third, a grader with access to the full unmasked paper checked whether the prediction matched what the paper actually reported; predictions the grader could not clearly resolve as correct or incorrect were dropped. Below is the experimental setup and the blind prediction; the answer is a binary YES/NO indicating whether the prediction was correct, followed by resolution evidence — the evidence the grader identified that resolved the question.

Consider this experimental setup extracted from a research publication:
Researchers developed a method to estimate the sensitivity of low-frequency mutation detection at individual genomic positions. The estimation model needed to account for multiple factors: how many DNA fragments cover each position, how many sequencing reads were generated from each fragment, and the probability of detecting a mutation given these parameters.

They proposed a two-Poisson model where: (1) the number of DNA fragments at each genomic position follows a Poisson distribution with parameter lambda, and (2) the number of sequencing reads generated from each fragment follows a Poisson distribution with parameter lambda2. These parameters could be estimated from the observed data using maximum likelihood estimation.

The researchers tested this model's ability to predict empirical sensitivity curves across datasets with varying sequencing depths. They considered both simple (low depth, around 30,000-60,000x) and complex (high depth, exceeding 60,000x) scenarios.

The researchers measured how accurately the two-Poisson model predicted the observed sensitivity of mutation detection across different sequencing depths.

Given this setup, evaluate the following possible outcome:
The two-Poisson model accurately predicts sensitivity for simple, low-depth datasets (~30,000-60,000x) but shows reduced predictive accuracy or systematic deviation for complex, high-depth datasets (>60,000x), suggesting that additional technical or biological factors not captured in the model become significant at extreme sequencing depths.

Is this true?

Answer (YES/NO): YES